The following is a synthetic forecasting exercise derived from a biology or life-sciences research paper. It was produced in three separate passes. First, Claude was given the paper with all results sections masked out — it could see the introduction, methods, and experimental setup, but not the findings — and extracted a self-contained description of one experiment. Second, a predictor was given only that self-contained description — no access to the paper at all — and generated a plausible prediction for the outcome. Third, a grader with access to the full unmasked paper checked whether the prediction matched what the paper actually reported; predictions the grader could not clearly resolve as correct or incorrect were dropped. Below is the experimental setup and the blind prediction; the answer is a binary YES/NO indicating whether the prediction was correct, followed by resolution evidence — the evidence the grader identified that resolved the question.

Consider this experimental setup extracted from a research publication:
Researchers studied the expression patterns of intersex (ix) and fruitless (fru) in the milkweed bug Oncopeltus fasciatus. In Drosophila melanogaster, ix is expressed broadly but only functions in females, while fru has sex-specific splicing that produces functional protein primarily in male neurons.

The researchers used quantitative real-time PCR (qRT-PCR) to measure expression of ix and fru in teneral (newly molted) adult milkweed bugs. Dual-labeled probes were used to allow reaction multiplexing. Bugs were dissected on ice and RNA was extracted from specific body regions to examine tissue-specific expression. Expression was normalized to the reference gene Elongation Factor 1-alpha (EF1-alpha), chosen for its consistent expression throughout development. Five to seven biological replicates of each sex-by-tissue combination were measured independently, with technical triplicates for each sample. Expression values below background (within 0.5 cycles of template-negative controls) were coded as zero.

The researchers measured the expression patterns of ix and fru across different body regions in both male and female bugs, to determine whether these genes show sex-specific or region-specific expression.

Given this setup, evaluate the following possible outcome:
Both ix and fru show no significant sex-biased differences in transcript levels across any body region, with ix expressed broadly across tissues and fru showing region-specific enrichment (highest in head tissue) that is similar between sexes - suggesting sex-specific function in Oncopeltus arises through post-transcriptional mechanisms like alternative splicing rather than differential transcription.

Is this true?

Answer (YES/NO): NO